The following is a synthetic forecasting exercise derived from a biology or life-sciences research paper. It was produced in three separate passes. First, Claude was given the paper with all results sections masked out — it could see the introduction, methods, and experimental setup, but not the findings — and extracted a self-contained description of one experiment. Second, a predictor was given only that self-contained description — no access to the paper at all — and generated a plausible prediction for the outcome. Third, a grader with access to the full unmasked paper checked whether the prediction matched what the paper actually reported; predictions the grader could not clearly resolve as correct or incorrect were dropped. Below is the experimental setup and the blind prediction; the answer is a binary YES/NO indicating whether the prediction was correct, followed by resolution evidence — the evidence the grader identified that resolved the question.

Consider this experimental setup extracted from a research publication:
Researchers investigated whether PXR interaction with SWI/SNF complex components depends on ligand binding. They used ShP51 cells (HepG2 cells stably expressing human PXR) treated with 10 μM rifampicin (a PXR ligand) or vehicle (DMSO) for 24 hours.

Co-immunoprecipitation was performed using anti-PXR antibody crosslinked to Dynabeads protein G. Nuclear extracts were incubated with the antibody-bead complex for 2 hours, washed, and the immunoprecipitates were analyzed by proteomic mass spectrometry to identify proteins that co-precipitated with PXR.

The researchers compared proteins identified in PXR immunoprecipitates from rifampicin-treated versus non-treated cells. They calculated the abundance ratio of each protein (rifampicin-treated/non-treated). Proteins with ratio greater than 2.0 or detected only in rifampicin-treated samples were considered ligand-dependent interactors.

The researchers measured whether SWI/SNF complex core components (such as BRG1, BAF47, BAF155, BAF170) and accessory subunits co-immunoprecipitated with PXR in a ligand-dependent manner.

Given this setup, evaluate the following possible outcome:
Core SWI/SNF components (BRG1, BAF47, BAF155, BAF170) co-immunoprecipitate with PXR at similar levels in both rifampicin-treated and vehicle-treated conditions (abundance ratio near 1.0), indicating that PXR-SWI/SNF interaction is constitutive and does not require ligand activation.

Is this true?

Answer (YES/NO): NO